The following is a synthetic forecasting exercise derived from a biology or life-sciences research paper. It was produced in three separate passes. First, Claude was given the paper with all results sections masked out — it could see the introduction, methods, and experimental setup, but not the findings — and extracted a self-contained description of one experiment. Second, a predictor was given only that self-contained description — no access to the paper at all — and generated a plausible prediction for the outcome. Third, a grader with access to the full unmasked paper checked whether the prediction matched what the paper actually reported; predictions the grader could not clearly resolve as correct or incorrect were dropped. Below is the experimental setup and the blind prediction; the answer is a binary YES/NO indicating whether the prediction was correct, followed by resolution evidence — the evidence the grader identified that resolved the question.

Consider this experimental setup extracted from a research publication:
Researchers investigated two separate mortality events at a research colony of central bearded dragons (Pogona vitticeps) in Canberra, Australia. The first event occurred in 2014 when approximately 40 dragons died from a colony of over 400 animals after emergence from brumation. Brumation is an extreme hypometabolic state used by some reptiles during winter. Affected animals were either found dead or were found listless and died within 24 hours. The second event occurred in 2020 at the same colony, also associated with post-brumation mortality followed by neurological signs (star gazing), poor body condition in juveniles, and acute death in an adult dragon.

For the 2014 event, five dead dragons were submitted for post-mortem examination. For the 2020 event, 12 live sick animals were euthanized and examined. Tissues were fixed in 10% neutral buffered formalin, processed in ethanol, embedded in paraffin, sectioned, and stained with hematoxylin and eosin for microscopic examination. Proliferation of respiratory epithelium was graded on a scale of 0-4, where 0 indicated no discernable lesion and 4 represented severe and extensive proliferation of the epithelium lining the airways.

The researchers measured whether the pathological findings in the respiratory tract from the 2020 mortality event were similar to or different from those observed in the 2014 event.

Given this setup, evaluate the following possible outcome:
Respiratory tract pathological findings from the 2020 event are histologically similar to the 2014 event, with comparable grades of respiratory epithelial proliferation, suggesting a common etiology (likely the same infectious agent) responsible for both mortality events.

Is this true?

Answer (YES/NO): YES